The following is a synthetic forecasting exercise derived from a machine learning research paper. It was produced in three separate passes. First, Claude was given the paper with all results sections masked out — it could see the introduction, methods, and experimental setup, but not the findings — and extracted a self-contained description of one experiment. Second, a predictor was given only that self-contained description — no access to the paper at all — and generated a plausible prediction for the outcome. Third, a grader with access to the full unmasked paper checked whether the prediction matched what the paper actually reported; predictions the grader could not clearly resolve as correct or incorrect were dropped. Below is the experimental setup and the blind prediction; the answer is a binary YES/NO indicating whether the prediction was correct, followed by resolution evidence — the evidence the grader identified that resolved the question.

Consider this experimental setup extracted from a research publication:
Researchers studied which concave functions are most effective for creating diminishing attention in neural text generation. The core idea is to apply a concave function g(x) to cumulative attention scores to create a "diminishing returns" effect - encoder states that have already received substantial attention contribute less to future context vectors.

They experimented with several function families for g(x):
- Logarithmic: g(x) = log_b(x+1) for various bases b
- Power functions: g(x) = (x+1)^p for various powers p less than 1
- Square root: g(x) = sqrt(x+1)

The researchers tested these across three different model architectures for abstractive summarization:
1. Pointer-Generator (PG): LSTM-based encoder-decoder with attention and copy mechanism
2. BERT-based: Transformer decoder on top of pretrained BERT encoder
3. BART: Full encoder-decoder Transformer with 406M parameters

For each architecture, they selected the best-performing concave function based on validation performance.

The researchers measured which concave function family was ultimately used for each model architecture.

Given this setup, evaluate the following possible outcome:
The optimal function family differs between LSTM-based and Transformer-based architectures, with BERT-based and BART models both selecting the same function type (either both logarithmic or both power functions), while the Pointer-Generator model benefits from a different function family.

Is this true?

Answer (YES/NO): NO